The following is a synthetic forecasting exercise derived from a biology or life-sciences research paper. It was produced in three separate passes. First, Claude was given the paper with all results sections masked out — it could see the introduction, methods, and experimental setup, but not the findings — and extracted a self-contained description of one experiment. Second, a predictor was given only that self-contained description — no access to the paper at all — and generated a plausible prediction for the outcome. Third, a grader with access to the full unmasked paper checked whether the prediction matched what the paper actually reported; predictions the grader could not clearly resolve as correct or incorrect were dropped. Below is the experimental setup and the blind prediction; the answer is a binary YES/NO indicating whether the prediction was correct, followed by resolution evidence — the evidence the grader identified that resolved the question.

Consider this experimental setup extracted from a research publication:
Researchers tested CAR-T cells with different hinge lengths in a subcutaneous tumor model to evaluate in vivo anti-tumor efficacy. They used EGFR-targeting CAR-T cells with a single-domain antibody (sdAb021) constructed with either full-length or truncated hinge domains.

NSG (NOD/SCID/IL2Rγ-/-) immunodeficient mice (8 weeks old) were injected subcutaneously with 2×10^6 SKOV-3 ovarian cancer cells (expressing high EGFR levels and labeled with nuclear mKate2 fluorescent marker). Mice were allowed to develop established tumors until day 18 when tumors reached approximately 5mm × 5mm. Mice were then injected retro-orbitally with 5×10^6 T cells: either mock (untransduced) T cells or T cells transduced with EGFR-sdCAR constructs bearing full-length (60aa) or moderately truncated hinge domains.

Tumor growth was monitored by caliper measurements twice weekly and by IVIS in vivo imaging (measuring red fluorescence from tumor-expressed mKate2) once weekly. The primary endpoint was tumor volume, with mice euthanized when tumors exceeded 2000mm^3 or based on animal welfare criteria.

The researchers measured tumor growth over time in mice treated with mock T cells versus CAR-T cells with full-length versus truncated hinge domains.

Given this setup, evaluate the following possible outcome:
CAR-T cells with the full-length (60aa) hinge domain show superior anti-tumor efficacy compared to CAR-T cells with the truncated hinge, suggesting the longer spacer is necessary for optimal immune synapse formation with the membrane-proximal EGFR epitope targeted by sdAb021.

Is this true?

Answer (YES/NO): YES